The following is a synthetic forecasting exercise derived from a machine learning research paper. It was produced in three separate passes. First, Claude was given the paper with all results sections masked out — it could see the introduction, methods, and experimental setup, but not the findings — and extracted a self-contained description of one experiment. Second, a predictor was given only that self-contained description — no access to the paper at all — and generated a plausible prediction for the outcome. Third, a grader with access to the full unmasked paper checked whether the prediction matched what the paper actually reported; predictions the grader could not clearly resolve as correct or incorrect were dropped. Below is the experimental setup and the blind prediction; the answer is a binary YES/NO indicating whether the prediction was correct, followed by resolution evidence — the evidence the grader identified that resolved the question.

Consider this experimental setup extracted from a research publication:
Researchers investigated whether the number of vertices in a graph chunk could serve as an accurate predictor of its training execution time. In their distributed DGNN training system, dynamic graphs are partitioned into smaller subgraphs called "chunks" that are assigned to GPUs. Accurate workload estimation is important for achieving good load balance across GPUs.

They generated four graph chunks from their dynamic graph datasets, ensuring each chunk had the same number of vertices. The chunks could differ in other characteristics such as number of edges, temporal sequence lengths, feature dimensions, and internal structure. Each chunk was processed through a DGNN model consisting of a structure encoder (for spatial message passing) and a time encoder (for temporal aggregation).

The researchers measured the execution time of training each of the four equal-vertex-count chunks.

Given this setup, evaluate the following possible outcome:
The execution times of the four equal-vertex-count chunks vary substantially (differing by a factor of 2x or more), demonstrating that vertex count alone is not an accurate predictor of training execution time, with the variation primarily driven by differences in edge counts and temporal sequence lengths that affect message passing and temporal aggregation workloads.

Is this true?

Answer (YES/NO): YES